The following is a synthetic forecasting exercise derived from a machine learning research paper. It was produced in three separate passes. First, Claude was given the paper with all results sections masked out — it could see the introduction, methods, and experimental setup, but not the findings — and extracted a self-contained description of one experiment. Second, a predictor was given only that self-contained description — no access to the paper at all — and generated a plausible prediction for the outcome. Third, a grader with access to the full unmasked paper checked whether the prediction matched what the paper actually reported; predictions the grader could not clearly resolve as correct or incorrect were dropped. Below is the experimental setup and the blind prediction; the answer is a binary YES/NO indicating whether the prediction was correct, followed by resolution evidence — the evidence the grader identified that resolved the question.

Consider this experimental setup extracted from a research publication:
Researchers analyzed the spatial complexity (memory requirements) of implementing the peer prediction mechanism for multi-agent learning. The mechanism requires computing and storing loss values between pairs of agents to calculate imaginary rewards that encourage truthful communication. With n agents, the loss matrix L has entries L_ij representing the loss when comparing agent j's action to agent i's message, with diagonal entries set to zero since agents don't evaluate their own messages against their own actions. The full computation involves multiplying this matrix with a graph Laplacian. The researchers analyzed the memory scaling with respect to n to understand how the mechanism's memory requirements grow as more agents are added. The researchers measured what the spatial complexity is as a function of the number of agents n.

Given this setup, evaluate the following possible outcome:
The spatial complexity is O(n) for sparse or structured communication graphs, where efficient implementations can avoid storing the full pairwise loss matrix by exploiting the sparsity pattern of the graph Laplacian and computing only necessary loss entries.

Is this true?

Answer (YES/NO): NO